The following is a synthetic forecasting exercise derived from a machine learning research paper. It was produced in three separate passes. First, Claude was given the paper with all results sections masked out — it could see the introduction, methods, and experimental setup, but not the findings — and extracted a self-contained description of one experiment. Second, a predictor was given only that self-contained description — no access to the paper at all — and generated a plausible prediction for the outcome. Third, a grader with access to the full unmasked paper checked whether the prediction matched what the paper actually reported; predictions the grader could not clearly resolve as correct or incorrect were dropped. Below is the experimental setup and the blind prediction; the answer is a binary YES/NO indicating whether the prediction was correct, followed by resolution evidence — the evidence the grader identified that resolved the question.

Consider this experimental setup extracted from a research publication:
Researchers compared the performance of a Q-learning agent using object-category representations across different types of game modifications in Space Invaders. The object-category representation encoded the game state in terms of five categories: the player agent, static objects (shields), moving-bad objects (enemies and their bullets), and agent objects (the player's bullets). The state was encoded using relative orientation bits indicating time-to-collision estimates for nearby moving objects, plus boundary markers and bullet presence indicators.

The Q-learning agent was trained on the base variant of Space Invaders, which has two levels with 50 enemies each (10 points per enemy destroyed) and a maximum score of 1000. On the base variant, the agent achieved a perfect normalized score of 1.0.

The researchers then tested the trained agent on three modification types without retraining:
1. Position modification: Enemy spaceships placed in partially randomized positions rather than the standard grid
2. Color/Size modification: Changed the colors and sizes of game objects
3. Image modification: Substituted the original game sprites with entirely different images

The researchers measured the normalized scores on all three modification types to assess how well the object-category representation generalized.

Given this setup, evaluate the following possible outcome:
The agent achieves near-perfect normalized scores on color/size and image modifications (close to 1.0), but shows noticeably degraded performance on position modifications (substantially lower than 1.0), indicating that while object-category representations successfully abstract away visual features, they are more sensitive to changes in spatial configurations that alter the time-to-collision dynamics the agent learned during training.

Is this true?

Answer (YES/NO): YES